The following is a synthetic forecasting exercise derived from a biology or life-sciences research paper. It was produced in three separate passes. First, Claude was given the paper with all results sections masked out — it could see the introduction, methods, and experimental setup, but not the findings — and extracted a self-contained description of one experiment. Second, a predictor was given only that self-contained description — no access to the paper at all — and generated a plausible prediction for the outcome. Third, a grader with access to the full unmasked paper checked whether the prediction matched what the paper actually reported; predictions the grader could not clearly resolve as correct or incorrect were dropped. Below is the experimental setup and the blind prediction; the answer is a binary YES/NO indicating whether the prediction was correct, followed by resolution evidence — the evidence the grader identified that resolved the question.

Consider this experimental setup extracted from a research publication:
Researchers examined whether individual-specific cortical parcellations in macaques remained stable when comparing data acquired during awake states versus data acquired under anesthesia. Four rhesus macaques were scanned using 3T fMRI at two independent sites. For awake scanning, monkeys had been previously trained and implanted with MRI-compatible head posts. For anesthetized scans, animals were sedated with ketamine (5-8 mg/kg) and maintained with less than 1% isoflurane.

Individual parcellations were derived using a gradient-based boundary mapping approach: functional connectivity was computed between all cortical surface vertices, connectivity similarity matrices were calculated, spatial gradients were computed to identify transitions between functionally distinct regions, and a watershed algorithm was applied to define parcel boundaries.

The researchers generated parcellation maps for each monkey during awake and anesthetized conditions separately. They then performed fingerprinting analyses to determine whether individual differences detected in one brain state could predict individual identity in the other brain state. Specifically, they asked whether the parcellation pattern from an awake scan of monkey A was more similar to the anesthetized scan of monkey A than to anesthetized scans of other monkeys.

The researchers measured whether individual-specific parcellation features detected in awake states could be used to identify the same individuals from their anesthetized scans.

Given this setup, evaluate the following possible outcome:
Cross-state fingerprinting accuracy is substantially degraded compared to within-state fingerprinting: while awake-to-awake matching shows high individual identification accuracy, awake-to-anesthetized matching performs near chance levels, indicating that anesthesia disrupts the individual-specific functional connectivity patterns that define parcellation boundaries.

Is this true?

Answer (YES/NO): YES